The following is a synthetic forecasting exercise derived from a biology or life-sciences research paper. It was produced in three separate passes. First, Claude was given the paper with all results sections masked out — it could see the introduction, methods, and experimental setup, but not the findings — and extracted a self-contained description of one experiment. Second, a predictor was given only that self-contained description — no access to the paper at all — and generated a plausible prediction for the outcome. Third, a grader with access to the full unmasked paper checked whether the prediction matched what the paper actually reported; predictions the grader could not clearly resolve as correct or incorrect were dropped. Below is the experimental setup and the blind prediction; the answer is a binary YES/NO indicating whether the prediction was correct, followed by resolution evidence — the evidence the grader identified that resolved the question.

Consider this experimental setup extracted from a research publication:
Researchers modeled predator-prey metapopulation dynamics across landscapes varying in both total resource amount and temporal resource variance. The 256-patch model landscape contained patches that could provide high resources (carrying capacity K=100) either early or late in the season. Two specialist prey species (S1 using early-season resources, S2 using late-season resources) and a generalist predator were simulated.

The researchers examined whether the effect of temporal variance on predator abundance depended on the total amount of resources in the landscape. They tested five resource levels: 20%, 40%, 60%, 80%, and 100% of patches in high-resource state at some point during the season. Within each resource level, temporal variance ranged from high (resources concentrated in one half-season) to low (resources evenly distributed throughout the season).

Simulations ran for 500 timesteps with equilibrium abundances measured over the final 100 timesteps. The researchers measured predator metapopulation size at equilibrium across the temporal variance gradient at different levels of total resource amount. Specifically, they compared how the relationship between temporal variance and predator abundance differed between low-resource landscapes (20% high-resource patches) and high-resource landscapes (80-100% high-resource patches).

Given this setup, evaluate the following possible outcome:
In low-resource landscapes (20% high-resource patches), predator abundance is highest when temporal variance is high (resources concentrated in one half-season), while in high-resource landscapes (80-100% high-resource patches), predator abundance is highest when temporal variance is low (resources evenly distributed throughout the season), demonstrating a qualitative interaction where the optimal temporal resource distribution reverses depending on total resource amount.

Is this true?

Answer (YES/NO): NO